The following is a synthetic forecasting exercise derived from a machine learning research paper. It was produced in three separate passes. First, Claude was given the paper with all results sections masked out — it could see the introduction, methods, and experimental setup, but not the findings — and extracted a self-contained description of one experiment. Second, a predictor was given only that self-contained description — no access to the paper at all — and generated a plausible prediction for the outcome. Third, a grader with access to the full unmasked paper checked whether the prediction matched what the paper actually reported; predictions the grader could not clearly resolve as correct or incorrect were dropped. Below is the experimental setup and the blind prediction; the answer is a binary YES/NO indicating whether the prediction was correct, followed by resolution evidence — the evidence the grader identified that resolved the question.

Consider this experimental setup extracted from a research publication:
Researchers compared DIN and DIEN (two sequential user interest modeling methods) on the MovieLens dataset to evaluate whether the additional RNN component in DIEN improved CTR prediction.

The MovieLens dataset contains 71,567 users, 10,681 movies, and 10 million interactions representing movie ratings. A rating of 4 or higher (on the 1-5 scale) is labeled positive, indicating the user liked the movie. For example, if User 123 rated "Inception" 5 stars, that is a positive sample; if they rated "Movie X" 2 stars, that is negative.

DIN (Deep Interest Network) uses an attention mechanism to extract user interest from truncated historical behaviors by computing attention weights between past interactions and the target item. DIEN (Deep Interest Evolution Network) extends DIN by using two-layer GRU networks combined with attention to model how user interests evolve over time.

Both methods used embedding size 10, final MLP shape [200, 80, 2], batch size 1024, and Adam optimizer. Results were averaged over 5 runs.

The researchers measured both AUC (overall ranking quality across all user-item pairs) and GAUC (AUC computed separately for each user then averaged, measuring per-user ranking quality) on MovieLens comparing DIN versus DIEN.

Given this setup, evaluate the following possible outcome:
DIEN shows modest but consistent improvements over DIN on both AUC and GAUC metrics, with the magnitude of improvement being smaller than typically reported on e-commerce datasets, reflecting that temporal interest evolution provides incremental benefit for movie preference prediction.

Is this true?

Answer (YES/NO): NO